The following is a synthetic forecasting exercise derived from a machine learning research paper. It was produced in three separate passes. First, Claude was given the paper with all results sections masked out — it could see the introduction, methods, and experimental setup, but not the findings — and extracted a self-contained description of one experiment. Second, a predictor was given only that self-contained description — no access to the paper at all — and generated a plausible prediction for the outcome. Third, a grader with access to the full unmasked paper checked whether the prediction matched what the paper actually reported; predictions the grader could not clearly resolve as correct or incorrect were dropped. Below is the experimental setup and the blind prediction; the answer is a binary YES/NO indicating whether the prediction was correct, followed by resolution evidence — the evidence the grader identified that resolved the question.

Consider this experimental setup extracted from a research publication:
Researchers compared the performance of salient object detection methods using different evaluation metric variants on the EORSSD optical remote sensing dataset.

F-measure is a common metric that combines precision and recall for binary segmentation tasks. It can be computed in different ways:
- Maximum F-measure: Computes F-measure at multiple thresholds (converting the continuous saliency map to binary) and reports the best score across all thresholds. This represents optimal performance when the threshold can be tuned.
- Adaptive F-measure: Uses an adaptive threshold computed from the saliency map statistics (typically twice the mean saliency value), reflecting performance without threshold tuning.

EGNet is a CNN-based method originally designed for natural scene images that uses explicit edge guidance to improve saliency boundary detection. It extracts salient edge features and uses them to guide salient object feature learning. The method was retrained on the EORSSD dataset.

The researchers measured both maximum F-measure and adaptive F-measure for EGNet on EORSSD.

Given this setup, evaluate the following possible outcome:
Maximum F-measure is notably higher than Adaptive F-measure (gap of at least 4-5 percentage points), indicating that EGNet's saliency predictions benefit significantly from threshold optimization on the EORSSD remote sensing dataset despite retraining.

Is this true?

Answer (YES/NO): YES